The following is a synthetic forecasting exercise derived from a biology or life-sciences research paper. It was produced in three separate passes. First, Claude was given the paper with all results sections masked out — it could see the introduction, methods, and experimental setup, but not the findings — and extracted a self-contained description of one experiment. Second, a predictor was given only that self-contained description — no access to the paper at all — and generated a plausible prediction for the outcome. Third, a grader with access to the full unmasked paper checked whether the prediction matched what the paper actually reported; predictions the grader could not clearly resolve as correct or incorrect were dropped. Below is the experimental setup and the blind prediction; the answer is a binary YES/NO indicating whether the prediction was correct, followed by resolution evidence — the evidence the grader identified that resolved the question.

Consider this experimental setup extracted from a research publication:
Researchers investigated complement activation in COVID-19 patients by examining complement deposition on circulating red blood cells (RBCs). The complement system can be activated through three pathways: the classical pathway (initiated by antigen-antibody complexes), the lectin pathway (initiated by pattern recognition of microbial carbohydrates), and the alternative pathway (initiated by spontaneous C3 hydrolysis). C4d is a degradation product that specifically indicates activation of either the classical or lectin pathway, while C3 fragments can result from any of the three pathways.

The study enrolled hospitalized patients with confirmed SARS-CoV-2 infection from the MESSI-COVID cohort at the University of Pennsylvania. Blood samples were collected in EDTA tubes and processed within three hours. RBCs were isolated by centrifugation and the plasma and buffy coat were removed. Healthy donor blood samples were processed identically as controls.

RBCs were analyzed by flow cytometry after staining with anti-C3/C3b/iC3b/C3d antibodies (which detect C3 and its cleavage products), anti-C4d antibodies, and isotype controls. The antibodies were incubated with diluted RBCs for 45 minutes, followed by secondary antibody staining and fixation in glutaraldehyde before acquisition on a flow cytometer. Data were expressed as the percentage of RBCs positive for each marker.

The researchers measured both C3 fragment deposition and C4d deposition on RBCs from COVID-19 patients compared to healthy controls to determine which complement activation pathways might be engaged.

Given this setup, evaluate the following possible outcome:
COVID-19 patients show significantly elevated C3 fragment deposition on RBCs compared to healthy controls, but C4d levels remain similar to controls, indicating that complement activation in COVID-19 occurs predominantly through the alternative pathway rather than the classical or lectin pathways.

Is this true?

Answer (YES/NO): NO